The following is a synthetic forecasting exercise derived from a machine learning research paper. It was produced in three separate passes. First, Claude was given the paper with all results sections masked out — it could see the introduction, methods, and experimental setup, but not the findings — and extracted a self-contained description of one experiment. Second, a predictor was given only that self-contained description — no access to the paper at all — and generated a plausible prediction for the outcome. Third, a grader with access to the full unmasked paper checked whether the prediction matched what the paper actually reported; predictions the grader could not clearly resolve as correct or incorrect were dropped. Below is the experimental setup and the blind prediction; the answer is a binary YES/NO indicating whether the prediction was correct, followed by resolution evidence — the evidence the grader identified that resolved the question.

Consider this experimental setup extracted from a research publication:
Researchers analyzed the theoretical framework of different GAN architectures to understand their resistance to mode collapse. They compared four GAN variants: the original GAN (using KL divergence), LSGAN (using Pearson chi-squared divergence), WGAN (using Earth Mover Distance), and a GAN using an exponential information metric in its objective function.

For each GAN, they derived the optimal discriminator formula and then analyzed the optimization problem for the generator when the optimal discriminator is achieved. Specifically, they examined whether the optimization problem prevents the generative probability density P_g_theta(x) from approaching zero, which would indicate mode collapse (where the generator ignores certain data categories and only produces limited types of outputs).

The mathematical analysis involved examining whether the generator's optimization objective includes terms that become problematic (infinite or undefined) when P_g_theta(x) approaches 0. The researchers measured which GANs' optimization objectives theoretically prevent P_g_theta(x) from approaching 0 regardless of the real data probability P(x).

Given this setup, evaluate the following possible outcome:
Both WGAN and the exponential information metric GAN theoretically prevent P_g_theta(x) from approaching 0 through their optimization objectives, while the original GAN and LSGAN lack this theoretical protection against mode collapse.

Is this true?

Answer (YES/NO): NO